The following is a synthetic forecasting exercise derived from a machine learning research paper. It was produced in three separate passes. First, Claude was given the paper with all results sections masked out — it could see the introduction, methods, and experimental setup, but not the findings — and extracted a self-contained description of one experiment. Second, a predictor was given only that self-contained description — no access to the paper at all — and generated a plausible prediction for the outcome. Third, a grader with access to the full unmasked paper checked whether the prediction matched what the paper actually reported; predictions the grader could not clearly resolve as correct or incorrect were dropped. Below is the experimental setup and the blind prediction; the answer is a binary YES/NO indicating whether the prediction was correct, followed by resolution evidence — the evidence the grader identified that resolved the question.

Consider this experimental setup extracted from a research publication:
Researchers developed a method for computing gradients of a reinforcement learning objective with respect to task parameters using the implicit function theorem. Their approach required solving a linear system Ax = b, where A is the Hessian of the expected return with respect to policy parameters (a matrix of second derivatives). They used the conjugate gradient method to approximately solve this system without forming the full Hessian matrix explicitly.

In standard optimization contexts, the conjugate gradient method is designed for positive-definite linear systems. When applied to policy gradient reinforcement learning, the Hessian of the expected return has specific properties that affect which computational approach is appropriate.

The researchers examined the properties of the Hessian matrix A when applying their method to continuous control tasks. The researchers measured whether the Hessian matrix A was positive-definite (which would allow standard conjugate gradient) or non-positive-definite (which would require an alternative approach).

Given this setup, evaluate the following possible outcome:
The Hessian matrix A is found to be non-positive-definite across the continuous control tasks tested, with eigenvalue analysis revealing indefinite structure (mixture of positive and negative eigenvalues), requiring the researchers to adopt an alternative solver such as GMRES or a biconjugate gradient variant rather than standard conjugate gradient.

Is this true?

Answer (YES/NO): NO